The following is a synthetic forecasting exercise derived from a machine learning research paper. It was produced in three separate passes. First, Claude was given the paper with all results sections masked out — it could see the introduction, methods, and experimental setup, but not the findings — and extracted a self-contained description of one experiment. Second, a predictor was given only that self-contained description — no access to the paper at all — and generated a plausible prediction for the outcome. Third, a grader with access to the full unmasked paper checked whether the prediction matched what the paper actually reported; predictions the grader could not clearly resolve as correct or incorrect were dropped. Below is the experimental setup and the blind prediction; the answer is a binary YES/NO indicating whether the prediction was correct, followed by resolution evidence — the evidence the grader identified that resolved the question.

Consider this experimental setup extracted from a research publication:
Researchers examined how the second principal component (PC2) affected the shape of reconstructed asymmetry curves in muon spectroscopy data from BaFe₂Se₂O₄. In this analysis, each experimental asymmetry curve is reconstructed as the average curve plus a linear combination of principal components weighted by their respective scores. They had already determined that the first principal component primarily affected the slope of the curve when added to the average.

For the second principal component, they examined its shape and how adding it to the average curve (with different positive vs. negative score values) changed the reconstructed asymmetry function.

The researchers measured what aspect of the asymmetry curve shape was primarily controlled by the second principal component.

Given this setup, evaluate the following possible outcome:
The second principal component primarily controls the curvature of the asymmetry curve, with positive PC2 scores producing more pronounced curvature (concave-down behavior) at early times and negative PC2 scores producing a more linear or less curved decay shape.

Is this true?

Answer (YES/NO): NO